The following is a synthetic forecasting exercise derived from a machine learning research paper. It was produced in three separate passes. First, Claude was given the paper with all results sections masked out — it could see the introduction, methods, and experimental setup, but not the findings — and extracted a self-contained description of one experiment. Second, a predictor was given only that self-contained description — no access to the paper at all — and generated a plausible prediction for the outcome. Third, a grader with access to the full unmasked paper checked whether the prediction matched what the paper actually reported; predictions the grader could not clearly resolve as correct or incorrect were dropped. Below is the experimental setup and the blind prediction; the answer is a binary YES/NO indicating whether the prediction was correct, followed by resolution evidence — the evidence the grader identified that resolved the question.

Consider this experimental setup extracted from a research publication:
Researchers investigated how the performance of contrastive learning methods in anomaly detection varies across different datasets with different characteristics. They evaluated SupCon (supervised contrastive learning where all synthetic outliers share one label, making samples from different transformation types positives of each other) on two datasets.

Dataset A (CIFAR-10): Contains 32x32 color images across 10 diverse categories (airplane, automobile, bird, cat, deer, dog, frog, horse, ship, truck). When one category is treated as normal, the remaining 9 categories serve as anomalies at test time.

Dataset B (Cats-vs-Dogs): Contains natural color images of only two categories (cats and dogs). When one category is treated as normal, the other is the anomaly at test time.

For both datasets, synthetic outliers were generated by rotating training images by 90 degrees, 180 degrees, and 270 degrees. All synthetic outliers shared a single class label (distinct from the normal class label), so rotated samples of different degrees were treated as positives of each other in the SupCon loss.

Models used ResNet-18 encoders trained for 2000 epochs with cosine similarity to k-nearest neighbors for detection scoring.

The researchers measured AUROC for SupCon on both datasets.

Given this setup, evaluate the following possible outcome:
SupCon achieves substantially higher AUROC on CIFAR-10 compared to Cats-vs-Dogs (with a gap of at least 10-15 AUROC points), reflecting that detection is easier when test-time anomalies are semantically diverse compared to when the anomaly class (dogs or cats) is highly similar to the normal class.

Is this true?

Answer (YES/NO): YES